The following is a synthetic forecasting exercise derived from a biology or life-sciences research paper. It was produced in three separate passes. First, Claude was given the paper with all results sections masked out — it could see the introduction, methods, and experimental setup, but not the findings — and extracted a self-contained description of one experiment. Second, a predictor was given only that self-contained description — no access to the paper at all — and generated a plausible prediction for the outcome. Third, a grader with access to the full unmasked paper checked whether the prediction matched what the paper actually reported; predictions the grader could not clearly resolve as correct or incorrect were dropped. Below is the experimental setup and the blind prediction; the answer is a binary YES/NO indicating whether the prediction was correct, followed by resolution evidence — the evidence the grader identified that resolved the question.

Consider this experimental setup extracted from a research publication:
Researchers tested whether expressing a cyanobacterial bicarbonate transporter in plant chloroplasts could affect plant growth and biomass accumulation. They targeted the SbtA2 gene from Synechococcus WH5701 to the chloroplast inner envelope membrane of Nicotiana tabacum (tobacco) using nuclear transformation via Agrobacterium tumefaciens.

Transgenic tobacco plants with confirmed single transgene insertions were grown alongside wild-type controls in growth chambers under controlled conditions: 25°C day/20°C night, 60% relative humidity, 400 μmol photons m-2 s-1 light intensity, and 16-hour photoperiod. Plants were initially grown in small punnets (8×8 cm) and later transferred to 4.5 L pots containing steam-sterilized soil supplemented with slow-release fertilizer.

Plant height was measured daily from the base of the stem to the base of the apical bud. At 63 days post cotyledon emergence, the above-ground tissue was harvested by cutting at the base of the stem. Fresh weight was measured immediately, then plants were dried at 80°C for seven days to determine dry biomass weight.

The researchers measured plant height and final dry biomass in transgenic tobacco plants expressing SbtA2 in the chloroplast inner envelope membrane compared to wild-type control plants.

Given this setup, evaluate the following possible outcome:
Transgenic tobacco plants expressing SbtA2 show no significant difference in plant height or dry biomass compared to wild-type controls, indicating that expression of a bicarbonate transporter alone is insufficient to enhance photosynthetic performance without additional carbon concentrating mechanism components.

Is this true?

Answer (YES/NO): YES